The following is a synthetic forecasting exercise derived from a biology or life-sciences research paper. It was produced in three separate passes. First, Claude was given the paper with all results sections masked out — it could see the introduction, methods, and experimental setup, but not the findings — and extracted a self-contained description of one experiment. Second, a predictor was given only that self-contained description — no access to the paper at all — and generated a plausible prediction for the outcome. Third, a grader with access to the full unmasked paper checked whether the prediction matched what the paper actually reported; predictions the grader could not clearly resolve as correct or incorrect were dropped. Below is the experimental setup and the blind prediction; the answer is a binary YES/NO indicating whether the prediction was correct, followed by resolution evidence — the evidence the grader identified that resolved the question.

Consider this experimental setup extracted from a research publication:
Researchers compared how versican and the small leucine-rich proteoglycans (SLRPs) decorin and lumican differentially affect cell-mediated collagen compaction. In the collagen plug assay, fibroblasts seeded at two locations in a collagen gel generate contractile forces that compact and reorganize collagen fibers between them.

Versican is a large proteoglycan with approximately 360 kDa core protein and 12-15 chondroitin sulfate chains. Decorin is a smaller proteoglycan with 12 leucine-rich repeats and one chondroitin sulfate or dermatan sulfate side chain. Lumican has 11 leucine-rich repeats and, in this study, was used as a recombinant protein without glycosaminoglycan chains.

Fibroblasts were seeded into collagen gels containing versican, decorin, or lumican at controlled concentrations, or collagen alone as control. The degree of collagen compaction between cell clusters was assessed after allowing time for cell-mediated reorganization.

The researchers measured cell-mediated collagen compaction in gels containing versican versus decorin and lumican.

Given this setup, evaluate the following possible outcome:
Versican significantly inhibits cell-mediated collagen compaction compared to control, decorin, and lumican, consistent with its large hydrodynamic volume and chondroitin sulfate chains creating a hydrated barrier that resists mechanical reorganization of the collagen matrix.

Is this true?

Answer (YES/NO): NO